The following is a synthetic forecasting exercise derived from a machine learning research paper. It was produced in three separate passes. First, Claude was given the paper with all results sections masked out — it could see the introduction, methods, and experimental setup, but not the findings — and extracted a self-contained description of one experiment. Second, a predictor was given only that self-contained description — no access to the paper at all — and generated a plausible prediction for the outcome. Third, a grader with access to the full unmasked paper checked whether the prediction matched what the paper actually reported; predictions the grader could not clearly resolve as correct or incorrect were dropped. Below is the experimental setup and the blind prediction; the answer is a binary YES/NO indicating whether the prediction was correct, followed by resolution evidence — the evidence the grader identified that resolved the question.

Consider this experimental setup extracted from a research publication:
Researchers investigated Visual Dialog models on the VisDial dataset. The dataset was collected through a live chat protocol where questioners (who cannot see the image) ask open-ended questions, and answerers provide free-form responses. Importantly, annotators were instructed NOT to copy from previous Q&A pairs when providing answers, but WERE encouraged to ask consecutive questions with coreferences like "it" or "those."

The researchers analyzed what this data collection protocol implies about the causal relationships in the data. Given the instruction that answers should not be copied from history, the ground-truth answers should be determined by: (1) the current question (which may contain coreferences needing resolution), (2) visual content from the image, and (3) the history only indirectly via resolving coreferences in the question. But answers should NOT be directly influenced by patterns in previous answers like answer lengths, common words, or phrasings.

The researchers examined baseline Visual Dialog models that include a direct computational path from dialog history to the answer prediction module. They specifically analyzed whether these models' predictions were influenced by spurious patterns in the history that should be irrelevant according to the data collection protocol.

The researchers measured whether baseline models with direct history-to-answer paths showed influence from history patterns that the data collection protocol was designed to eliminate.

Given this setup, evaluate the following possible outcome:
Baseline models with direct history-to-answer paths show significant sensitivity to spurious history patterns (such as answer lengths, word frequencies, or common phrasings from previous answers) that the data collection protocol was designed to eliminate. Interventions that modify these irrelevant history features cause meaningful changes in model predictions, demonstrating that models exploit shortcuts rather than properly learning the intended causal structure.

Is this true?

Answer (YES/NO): YES